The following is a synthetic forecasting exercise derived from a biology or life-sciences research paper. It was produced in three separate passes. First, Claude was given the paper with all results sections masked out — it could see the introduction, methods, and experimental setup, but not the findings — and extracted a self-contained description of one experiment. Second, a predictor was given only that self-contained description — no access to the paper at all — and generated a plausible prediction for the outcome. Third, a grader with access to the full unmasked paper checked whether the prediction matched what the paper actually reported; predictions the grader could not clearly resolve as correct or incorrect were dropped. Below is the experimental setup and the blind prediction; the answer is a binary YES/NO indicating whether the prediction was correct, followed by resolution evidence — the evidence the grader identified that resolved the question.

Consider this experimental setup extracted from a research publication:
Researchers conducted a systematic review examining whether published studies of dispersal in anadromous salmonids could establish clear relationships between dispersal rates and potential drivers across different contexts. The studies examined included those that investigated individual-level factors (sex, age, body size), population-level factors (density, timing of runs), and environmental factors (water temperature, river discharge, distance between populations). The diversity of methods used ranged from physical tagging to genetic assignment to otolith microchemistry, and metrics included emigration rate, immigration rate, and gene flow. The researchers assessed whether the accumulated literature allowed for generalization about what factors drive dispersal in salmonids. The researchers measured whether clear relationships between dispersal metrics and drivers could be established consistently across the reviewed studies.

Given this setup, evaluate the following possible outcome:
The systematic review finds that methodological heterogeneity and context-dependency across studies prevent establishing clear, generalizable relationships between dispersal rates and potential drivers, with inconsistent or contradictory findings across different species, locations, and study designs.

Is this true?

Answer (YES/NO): YES